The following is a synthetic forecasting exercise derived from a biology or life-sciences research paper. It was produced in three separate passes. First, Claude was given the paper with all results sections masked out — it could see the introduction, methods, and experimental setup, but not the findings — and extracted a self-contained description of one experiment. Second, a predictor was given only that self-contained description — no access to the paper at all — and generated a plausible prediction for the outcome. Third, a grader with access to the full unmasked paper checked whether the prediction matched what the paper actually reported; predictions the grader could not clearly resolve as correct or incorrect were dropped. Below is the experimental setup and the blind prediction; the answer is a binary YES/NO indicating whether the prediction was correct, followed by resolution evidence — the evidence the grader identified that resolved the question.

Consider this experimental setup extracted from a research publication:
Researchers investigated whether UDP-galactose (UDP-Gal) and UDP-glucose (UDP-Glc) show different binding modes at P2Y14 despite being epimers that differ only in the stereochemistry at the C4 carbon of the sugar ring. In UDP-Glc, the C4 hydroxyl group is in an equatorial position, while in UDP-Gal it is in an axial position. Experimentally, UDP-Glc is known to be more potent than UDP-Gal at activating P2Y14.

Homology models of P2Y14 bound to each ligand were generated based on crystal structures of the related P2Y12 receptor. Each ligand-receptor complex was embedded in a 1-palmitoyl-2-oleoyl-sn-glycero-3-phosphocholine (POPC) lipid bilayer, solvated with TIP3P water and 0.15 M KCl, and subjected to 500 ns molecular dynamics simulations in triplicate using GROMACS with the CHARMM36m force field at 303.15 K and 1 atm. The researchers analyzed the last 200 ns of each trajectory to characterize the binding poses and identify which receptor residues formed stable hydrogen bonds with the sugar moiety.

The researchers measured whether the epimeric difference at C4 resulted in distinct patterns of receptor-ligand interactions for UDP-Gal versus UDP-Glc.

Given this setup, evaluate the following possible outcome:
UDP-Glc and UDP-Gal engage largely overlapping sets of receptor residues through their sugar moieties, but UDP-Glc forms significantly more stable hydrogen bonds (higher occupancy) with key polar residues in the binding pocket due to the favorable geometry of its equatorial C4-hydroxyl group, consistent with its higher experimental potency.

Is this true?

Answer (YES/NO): NO